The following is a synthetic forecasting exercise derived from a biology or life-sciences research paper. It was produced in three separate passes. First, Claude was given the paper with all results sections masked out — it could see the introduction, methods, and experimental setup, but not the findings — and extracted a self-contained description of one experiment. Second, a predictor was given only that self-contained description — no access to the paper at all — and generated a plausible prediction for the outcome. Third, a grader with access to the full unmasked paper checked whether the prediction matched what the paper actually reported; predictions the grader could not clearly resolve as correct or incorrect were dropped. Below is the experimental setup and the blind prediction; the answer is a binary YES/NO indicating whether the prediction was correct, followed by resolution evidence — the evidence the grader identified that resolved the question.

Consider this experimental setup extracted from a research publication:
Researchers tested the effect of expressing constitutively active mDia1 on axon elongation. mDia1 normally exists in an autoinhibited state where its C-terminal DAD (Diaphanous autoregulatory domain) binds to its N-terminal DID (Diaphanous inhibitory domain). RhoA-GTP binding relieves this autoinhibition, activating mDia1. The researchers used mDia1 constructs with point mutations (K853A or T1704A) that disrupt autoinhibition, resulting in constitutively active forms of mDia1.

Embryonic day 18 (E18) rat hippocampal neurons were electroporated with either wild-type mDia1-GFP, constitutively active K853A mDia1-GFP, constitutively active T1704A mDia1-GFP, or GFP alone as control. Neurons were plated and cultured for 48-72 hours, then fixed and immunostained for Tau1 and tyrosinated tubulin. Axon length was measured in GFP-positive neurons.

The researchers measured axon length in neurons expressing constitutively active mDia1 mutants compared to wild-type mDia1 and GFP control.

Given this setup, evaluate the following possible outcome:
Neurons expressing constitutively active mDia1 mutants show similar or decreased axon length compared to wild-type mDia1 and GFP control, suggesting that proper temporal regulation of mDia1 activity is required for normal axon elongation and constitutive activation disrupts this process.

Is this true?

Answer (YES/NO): NO